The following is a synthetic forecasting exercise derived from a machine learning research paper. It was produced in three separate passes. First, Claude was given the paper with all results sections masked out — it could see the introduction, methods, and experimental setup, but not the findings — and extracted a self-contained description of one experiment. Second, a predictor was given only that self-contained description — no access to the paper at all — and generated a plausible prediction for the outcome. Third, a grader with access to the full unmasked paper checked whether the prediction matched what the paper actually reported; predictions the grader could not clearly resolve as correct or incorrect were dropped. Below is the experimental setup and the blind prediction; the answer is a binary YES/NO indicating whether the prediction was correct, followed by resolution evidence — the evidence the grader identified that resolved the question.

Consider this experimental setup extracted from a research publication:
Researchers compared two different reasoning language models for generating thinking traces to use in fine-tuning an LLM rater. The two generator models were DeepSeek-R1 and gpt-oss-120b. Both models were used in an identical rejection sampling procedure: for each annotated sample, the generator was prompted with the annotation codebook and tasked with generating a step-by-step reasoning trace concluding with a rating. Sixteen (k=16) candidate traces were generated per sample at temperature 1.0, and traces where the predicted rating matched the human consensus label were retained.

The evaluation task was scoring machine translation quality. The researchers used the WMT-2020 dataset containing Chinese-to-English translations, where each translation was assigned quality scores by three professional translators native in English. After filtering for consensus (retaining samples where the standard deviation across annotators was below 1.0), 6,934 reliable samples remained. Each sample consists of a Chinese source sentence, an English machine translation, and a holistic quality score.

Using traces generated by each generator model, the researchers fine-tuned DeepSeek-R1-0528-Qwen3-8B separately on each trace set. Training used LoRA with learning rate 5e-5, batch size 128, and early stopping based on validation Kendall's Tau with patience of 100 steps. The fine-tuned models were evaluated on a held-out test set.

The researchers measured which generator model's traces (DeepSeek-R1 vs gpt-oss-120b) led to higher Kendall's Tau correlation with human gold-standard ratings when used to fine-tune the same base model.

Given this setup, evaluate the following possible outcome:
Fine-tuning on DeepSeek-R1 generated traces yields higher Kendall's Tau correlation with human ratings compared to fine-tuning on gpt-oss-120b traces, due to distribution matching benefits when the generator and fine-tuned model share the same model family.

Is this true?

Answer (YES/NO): NO